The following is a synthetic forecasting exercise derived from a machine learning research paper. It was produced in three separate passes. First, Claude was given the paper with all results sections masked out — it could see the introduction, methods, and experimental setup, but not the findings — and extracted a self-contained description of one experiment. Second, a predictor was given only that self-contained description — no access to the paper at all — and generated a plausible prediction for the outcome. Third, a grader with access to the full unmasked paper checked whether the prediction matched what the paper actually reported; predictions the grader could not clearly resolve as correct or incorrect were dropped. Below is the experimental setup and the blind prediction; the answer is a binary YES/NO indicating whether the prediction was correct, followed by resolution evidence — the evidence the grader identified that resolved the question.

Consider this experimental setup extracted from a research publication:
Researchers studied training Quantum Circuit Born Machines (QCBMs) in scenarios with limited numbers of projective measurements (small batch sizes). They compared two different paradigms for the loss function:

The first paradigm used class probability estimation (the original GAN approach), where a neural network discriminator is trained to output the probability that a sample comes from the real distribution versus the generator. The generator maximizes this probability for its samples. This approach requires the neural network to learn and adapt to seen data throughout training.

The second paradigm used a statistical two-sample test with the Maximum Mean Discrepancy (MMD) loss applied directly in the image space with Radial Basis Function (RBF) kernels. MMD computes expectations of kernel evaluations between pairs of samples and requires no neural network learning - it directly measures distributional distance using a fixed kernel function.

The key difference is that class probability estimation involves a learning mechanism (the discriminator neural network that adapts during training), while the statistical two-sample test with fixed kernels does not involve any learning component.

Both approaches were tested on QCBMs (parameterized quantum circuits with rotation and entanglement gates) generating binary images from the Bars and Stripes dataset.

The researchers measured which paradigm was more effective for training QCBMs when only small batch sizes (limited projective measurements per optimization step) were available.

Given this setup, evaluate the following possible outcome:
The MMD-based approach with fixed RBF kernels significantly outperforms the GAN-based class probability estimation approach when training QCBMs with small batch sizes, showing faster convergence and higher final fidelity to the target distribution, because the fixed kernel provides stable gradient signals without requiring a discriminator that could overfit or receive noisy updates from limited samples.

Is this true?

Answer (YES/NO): NO